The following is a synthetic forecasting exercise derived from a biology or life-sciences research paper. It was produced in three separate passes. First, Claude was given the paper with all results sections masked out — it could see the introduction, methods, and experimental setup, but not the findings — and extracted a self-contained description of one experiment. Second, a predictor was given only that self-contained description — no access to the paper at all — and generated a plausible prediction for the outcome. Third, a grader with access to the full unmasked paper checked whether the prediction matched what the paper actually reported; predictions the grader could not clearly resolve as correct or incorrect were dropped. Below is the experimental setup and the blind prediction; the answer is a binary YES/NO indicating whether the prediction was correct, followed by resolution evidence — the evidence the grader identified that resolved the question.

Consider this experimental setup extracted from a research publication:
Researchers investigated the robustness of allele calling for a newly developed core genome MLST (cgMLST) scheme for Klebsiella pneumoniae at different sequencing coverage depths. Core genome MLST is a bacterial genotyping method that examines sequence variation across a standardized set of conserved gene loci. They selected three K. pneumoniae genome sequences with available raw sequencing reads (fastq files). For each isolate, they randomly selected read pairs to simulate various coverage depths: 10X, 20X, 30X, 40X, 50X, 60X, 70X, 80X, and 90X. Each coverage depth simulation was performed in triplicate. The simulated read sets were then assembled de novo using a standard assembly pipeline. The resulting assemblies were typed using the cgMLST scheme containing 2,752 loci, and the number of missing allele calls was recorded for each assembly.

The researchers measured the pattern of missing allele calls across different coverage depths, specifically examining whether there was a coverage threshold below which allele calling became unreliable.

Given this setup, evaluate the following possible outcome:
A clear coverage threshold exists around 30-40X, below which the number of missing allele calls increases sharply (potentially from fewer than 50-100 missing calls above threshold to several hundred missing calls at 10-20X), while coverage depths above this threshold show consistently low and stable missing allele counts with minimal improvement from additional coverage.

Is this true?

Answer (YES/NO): NO